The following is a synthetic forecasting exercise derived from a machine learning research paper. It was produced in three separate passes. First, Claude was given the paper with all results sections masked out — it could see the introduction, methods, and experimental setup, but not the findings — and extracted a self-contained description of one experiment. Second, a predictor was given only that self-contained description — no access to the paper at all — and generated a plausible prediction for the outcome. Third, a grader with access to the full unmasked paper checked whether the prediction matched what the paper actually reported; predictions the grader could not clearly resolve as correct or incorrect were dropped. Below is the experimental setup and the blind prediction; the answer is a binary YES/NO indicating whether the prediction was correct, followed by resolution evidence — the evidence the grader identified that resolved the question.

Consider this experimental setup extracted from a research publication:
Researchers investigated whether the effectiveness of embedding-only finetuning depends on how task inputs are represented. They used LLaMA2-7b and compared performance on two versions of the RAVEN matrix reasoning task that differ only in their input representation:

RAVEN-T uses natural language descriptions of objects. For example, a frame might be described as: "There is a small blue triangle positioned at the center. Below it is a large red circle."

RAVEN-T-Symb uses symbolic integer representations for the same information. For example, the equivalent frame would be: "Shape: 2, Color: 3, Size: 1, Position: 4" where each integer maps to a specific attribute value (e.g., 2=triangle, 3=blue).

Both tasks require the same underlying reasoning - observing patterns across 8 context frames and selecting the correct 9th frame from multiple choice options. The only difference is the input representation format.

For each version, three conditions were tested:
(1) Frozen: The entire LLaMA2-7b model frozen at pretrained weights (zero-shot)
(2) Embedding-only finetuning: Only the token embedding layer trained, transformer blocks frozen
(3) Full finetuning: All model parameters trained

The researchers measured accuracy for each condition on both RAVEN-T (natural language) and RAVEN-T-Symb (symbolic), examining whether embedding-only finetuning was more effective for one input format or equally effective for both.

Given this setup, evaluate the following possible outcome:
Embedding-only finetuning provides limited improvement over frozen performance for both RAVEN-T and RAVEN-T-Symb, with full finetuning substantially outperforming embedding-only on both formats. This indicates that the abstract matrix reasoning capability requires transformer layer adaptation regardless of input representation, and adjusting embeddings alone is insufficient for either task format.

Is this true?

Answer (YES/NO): NO